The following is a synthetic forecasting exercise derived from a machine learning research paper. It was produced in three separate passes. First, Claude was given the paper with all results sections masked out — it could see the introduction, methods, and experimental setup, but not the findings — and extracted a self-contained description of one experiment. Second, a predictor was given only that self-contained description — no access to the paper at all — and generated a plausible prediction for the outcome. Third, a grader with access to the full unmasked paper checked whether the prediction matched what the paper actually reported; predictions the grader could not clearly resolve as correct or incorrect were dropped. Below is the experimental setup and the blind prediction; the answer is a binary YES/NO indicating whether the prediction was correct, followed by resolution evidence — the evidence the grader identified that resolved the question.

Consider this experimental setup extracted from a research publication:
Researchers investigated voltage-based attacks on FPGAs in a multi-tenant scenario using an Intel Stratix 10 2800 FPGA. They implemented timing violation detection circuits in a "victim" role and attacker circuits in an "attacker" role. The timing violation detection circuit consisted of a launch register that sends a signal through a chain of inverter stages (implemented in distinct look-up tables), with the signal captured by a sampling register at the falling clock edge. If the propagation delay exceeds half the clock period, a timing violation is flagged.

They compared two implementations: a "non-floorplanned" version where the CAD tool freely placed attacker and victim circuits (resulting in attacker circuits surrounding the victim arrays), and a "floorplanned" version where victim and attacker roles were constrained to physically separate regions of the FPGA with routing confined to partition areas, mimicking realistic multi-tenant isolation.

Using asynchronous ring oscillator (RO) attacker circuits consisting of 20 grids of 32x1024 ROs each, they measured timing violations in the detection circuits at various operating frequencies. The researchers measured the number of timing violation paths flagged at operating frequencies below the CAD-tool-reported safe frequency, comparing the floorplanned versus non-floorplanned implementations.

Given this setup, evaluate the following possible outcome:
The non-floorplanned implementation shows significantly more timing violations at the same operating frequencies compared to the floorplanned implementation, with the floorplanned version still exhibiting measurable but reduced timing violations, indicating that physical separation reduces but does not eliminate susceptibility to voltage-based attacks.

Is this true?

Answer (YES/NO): YES